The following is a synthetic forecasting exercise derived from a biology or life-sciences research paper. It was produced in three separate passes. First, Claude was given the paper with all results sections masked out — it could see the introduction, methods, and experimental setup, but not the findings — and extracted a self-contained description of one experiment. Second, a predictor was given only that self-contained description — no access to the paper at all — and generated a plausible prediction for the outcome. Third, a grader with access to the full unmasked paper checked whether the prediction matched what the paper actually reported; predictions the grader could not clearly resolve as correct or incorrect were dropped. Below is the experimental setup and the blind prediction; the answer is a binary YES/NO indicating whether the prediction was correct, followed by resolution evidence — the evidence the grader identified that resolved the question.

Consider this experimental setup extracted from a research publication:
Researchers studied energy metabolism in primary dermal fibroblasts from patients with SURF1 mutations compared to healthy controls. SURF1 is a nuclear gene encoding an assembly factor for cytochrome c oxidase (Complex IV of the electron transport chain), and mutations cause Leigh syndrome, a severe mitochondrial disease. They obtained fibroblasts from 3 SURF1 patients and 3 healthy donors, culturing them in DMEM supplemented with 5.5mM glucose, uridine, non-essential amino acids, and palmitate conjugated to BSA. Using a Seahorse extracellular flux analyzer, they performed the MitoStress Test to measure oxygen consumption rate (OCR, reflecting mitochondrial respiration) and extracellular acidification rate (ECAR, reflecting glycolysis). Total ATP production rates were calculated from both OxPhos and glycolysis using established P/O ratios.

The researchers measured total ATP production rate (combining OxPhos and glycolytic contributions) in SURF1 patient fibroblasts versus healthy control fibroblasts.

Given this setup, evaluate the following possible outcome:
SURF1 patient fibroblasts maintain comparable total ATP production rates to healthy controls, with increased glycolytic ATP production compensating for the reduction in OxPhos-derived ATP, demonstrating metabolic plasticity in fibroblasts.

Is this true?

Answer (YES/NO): NO